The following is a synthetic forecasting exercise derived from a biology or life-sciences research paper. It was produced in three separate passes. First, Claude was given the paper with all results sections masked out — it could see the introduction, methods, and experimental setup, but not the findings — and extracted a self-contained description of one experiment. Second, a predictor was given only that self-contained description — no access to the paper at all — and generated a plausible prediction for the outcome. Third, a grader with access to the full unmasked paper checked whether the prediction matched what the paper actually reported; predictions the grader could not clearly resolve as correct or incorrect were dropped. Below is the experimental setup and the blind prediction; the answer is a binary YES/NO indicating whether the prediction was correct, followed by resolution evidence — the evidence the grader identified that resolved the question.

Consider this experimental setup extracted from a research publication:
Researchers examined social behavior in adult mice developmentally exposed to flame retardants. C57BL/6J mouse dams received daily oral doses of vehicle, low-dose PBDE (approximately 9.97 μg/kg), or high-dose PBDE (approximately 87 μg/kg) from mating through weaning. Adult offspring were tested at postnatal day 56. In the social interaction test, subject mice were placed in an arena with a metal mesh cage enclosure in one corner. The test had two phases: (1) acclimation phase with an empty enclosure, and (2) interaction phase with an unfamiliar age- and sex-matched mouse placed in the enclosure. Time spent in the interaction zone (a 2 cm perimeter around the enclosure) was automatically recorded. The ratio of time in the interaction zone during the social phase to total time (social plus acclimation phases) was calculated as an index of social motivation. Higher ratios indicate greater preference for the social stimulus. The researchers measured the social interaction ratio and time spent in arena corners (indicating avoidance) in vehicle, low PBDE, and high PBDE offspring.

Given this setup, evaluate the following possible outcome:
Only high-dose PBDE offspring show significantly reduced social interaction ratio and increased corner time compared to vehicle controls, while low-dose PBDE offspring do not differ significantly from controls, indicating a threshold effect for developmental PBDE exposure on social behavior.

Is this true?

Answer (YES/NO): NO